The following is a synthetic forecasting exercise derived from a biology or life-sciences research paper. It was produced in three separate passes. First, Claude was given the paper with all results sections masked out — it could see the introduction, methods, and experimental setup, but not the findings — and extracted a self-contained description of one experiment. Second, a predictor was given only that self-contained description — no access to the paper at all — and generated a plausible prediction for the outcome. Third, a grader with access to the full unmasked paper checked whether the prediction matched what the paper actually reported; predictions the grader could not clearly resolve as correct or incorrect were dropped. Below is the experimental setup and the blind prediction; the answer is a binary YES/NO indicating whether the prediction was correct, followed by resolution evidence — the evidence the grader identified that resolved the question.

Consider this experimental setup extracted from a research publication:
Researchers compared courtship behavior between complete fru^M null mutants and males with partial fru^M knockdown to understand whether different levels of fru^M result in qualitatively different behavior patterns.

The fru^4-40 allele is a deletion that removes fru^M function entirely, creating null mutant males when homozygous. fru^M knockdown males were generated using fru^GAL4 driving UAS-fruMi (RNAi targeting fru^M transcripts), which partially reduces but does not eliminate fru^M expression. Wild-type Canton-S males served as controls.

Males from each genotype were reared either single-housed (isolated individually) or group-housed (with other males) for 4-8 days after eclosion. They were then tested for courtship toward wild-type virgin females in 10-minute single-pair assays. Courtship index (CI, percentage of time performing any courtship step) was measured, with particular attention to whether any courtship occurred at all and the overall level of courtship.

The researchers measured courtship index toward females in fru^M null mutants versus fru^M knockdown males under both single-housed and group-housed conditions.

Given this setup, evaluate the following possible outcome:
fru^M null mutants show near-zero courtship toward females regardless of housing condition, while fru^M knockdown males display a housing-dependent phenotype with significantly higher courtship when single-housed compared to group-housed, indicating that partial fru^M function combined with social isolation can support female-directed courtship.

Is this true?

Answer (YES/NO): NO